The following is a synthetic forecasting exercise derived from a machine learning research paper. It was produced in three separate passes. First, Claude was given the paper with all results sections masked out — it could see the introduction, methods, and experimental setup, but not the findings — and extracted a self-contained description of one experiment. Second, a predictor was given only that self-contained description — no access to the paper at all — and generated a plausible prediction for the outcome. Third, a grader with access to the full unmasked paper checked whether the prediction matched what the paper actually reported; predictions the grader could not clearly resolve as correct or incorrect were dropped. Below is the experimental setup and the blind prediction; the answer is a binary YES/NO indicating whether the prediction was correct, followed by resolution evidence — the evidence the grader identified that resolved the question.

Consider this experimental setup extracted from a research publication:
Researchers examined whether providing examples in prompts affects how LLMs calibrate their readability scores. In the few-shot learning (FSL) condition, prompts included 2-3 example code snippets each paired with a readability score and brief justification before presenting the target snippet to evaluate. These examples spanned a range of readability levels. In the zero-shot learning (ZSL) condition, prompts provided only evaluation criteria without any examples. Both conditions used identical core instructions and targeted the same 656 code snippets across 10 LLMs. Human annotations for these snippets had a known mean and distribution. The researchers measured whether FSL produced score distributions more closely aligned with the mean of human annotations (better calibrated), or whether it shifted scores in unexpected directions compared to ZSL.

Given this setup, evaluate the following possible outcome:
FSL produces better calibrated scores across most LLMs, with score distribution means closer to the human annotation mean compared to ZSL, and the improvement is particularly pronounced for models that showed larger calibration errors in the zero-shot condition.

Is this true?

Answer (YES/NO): NO